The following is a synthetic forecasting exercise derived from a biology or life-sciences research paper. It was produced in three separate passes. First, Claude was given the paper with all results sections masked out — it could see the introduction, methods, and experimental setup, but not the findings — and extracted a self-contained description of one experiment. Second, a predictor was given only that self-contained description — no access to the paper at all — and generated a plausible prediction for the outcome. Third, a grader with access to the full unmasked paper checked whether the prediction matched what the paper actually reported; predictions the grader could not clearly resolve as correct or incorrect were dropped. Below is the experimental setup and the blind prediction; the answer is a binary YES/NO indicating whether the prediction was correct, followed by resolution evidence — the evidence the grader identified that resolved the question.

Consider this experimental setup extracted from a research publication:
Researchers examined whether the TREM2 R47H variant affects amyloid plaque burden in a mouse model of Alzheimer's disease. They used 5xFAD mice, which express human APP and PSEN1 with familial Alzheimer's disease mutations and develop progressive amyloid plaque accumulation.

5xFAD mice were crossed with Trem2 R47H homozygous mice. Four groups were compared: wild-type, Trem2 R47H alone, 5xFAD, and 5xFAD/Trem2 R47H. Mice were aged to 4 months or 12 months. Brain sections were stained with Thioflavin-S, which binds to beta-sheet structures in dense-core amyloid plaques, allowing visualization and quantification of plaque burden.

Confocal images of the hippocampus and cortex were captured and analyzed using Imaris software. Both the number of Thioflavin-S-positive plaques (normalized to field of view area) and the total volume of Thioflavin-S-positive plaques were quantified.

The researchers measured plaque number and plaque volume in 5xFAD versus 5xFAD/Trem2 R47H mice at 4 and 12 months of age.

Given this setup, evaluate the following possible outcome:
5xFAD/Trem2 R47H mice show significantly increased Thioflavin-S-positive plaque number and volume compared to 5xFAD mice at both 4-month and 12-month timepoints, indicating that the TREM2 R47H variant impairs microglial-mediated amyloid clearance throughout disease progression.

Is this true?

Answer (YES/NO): NO